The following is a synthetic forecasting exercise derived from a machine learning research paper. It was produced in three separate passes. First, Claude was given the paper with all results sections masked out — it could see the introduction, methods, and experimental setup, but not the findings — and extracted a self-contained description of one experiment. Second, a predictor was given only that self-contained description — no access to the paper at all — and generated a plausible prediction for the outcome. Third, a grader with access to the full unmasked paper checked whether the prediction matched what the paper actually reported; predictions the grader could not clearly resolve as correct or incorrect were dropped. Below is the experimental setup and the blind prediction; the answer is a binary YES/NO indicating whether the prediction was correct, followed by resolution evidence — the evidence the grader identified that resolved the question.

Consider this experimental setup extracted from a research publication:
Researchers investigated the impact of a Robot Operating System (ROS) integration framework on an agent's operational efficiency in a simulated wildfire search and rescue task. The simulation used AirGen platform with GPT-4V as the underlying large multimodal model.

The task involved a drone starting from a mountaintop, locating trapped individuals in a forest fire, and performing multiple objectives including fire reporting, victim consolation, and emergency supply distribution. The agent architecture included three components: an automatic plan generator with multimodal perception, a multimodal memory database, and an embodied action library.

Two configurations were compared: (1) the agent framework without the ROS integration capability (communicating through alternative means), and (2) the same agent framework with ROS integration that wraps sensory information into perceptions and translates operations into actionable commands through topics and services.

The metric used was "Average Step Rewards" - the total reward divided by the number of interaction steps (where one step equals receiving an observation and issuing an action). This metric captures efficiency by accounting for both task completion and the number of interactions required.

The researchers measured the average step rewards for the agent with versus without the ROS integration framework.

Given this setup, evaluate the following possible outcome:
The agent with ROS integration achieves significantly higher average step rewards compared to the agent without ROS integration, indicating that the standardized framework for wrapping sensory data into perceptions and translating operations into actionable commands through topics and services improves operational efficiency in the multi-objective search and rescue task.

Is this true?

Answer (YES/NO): YES